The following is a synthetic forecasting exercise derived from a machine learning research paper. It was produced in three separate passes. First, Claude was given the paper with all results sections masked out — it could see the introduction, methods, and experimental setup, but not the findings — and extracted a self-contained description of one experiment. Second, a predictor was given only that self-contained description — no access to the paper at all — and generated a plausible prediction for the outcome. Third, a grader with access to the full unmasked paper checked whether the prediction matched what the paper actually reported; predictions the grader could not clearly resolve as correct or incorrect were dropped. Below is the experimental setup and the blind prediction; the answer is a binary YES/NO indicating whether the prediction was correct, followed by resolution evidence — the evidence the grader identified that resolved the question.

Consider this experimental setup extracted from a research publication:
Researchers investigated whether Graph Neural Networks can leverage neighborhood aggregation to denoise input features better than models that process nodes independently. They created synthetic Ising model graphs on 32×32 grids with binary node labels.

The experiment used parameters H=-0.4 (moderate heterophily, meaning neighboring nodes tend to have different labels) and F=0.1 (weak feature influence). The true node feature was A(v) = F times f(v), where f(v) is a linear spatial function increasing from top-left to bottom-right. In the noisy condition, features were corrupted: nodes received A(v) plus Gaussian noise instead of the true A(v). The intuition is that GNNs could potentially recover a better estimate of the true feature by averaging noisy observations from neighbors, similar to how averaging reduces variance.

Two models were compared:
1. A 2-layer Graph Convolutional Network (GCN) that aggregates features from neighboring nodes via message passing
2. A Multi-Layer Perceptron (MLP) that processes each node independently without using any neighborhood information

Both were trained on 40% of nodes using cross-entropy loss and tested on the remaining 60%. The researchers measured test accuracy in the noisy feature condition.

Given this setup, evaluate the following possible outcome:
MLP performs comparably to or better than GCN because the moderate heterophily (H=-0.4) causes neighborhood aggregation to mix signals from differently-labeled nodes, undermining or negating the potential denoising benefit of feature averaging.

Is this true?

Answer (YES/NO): NO